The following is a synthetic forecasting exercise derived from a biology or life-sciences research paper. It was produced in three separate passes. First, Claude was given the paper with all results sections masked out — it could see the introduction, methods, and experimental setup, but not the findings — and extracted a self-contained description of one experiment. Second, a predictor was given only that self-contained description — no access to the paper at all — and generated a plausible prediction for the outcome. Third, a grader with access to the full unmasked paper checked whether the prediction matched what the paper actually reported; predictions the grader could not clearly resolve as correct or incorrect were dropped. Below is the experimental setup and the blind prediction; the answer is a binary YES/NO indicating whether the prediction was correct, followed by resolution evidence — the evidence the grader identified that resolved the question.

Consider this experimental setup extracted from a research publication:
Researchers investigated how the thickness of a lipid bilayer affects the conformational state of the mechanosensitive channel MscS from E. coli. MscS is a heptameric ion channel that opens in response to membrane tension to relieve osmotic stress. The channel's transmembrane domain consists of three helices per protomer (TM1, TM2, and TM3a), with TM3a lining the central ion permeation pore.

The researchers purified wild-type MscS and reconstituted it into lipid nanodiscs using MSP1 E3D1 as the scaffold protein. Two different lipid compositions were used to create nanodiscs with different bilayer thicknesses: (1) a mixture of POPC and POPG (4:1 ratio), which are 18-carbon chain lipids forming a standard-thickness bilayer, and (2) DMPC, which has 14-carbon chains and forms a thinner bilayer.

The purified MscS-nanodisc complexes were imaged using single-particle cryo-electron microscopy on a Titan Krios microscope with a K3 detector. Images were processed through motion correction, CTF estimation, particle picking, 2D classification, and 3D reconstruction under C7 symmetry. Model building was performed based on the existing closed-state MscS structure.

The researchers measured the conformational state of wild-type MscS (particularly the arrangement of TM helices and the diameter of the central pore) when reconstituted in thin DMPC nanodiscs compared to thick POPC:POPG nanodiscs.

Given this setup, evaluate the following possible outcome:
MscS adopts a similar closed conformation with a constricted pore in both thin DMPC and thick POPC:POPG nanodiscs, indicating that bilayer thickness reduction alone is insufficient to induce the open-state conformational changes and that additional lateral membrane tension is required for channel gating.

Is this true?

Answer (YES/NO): NO